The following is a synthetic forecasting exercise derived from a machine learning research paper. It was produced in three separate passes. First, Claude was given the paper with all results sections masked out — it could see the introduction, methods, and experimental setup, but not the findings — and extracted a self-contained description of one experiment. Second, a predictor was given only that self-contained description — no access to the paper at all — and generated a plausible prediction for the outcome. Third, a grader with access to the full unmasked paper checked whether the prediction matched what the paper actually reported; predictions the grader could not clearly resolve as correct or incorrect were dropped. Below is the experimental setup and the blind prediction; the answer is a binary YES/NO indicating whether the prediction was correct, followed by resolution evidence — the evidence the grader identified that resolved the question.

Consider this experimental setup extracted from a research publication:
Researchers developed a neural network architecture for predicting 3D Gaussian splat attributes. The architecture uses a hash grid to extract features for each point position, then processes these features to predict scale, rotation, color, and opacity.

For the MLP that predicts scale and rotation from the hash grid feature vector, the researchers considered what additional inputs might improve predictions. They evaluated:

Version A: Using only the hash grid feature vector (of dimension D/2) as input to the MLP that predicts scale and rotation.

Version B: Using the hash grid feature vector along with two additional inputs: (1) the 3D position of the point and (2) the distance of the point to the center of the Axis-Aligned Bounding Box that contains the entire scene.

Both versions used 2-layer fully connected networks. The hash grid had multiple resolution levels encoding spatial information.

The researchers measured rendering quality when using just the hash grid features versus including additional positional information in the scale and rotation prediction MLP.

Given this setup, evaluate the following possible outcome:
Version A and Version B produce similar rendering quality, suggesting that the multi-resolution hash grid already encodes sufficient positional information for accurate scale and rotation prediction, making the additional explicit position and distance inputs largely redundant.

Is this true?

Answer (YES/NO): NO